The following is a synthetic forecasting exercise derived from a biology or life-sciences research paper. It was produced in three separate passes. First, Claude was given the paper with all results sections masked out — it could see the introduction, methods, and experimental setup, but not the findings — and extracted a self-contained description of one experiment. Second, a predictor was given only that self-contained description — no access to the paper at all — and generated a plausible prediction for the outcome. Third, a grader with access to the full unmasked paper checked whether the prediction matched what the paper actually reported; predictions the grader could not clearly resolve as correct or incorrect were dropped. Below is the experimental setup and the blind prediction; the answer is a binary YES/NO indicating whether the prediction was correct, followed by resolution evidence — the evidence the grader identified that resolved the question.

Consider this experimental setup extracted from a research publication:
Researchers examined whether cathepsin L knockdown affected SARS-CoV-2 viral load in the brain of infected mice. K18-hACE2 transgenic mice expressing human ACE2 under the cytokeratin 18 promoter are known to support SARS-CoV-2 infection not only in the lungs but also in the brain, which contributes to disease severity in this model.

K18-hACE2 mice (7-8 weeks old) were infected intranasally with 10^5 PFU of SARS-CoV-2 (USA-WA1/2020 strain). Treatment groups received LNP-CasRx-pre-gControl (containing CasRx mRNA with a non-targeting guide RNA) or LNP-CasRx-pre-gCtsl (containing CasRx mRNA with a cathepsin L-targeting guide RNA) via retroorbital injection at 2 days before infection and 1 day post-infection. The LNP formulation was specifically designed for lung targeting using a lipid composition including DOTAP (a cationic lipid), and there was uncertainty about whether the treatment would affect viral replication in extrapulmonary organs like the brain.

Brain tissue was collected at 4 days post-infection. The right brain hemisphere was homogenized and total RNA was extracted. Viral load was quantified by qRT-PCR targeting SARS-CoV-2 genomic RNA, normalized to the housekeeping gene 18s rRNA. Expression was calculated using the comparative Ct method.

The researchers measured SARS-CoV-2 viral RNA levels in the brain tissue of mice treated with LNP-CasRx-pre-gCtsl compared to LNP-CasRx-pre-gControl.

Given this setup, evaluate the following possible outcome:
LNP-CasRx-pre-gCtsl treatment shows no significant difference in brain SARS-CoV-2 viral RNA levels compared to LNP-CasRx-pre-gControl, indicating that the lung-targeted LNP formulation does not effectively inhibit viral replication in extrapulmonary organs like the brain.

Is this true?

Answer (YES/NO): NO